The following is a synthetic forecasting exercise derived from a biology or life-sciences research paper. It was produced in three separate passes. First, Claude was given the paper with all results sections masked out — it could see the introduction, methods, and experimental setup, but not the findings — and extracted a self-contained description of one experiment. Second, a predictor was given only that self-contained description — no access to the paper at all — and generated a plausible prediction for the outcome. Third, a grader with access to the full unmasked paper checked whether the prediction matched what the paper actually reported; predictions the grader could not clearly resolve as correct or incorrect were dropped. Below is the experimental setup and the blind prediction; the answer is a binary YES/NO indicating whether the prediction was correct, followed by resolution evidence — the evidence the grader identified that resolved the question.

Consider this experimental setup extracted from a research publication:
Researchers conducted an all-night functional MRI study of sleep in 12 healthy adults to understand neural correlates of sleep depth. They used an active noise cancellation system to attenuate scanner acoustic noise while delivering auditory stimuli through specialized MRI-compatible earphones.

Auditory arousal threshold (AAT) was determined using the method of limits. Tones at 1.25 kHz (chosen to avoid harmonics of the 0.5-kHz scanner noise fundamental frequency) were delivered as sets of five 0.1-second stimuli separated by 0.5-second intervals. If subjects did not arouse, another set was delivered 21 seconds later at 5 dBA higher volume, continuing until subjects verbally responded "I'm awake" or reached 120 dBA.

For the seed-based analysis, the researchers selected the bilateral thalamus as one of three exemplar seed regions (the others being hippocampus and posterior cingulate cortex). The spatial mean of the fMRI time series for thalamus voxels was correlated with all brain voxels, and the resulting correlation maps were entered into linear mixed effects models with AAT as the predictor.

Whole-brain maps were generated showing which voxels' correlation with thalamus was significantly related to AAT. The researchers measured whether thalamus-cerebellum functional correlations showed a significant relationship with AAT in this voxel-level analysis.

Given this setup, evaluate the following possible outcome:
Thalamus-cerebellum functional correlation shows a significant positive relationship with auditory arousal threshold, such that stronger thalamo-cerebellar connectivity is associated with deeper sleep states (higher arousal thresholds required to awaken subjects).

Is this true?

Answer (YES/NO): NO